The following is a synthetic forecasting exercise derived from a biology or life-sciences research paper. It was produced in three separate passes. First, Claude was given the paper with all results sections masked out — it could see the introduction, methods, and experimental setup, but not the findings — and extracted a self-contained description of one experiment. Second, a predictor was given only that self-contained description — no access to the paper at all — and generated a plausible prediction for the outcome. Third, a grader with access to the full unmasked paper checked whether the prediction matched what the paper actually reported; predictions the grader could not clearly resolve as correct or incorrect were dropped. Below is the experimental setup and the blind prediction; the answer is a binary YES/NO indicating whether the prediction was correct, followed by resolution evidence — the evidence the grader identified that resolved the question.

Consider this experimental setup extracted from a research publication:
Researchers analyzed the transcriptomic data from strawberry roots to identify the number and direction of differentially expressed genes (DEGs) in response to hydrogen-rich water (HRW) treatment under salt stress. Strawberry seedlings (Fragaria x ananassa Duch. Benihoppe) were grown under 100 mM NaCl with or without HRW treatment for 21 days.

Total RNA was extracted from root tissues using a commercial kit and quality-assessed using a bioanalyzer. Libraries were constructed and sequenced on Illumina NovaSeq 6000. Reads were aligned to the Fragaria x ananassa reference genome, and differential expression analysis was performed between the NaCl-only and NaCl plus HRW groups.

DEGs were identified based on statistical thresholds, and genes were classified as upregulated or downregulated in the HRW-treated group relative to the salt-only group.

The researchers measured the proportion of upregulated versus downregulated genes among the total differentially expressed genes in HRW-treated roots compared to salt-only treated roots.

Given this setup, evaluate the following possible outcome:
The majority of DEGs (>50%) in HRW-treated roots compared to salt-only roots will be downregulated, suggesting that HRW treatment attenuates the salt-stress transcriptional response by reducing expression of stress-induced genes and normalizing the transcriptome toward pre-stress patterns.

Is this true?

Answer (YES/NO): YES